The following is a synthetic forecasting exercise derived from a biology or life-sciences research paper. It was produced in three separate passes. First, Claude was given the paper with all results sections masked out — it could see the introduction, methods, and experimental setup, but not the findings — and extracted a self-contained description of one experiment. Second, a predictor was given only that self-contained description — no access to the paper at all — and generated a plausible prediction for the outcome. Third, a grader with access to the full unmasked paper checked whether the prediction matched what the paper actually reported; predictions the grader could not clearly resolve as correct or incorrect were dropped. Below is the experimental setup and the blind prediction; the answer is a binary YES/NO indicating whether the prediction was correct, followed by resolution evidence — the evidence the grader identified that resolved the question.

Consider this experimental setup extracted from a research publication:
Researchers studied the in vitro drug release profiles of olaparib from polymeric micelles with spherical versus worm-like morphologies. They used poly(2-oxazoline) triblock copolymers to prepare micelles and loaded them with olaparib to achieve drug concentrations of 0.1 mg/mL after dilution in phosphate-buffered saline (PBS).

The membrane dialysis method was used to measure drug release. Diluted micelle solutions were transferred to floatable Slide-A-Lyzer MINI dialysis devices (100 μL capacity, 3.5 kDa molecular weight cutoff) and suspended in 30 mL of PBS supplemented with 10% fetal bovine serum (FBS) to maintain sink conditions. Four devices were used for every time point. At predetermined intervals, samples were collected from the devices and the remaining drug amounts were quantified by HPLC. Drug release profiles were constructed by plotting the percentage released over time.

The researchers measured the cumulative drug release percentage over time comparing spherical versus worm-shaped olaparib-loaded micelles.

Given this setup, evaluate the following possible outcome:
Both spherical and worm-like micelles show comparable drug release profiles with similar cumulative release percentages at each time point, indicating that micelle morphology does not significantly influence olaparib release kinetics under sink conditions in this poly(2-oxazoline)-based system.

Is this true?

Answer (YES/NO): YES